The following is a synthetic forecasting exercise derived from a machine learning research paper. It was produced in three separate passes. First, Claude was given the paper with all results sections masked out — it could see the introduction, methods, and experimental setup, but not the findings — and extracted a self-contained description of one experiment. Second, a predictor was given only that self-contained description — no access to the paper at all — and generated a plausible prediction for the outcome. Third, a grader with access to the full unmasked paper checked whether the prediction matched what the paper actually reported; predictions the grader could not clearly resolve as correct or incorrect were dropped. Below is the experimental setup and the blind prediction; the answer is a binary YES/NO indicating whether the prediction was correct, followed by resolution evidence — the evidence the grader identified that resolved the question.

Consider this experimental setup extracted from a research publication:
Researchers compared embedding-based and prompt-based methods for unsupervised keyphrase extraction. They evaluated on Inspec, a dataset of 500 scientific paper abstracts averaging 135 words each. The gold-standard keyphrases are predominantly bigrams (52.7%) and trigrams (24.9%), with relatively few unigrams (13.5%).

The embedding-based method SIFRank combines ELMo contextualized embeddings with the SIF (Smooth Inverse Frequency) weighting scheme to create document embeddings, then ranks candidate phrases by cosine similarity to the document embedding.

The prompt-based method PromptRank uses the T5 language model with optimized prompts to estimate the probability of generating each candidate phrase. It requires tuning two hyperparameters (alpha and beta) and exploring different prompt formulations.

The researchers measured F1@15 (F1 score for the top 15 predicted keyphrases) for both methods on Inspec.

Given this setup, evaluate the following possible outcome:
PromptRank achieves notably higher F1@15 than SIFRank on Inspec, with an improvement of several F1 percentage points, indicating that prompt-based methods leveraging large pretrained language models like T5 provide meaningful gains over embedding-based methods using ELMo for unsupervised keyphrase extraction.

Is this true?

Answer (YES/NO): NO